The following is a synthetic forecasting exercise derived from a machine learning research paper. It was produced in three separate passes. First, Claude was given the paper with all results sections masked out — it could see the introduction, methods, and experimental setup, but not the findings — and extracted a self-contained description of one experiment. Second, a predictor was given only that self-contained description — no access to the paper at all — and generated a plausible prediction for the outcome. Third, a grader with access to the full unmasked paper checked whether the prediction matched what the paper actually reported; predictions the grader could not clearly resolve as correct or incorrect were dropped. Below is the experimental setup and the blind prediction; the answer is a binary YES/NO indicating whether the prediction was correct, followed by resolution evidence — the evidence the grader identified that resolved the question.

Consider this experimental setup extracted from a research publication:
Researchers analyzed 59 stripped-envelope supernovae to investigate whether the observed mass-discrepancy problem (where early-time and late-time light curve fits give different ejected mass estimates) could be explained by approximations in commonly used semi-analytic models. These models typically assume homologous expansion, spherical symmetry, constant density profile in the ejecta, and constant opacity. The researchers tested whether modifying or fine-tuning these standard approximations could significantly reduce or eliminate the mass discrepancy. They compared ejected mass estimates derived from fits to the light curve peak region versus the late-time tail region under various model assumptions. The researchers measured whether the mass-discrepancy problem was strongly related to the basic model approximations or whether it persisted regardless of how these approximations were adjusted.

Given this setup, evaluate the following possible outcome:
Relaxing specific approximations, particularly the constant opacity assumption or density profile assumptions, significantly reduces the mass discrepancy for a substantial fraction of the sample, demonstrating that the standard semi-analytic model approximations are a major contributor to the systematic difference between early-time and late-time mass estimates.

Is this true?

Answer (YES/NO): NO